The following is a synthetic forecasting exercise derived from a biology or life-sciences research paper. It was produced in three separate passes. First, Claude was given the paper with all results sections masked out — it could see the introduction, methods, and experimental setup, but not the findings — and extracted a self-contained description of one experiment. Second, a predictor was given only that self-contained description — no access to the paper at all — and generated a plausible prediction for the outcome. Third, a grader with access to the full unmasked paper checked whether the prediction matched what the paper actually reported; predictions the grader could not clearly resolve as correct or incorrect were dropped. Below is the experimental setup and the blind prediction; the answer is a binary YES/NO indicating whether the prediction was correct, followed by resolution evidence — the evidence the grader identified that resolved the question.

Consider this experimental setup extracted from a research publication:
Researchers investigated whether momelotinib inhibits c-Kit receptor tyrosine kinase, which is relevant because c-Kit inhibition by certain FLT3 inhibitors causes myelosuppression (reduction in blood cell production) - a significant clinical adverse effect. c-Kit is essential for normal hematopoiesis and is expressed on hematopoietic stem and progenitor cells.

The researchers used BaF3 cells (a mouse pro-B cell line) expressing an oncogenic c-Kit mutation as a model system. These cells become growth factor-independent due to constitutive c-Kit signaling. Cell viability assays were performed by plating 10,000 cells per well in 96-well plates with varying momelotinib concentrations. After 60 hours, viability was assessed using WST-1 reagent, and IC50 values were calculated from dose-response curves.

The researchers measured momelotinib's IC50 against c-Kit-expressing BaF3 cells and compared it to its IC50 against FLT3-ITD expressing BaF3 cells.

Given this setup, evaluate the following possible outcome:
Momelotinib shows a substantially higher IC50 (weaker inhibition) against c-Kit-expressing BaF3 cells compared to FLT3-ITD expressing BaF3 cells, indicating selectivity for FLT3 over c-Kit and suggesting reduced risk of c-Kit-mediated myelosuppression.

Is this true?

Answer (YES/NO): YES